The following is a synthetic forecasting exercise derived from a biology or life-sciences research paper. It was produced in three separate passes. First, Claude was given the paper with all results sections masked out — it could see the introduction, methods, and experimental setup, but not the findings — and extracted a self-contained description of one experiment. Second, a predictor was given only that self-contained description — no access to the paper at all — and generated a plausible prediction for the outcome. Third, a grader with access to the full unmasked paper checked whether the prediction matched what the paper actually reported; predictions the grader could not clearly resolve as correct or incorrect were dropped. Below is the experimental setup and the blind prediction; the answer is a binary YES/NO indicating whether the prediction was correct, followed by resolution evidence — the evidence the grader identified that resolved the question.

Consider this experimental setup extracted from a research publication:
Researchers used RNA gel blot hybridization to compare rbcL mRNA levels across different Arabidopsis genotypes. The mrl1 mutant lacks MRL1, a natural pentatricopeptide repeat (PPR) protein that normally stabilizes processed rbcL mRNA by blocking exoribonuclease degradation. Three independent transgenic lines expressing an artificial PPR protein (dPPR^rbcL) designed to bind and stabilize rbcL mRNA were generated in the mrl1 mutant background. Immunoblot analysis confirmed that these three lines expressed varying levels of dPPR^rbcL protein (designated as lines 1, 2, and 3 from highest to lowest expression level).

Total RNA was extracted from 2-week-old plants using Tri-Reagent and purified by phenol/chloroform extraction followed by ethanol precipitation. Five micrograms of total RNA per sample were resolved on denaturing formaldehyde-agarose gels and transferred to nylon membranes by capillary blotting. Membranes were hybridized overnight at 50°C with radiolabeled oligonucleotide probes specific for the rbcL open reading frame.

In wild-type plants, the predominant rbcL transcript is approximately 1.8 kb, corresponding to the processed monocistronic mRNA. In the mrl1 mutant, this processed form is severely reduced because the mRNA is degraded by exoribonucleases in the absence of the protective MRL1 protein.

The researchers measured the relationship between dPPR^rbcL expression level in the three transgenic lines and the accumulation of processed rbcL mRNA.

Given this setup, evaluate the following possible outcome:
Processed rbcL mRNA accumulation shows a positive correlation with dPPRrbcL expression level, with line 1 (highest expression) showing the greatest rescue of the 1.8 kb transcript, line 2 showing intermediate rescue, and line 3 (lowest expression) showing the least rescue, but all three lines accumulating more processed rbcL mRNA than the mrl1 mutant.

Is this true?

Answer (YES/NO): YES